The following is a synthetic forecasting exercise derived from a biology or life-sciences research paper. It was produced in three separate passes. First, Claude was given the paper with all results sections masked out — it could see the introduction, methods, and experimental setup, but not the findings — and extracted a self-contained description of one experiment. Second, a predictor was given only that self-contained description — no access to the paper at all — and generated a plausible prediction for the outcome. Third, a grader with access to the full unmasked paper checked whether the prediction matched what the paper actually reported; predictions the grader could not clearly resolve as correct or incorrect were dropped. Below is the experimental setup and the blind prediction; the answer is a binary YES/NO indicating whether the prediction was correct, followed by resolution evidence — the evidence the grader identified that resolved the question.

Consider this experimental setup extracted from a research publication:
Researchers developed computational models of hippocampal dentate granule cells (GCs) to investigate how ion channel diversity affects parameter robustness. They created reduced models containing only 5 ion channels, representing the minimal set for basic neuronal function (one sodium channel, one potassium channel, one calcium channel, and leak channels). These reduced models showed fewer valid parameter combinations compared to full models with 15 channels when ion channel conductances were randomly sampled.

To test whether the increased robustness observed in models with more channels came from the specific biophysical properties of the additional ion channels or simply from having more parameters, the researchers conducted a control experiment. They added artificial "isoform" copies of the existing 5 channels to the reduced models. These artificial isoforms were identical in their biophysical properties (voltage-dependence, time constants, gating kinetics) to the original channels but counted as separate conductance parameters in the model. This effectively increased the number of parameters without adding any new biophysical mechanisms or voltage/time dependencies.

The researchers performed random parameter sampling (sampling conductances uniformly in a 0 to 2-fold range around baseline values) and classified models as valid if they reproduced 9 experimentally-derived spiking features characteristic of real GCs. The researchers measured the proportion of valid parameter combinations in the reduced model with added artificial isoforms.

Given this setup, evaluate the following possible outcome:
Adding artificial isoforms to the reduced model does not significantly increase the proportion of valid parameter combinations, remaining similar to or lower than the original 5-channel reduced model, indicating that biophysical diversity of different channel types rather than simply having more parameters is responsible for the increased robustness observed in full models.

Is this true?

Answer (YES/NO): NO